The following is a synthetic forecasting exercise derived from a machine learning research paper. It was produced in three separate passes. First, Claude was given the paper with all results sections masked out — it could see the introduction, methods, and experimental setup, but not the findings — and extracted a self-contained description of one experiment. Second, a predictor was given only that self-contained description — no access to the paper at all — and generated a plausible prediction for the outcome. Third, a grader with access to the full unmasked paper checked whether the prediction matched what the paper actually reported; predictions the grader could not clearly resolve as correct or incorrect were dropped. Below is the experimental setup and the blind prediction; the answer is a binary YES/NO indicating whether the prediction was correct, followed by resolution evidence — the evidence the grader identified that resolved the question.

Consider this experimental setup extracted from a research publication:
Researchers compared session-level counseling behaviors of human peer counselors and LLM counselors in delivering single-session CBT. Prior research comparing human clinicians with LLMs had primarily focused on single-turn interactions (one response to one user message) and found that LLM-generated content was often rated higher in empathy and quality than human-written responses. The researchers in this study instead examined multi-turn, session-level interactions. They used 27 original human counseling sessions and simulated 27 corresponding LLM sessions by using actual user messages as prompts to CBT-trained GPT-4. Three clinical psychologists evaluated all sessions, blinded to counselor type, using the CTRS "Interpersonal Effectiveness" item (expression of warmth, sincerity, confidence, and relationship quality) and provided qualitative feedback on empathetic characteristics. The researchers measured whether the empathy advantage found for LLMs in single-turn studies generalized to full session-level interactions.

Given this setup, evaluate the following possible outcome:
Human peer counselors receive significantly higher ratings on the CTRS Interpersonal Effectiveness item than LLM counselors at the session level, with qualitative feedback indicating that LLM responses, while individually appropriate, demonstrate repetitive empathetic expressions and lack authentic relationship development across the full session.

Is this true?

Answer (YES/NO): YES